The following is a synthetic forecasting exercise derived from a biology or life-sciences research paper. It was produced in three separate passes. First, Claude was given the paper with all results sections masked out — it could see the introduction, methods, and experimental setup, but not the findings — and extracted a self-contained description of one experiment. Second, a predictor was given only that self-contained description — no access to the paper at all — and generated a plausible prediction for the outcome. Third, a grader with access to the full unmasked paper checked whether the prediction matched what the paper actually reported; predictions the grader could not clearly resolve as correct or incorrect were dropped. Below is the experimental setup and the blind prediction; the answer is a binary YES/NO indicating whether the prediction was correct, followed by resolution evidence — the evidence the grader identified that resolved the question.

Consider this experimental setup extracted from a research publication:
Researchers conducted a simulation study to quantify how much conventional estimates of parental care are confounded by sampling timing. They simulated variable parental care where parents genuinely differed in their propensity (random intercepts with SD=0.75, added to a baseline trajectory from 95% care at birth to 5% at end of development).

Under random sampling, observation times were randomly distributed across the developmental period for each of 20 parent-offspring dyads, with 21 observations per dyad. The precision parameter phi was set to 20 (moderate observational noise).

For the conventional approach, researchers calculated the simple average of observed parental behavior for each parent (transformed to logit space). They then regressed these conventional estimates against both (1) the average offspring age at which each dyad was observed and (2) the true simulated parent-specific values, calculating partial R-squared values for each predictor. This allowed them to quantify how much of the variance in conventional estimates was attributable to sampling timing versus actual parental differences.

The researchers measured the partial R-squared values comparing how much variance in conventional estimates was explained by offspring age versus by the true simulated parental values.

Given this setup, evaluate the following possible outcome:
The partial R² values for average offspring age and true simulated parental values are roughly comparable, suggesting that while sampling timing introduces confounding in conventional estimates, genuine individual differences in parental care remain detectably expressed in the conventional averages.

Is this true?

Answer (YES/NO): NO